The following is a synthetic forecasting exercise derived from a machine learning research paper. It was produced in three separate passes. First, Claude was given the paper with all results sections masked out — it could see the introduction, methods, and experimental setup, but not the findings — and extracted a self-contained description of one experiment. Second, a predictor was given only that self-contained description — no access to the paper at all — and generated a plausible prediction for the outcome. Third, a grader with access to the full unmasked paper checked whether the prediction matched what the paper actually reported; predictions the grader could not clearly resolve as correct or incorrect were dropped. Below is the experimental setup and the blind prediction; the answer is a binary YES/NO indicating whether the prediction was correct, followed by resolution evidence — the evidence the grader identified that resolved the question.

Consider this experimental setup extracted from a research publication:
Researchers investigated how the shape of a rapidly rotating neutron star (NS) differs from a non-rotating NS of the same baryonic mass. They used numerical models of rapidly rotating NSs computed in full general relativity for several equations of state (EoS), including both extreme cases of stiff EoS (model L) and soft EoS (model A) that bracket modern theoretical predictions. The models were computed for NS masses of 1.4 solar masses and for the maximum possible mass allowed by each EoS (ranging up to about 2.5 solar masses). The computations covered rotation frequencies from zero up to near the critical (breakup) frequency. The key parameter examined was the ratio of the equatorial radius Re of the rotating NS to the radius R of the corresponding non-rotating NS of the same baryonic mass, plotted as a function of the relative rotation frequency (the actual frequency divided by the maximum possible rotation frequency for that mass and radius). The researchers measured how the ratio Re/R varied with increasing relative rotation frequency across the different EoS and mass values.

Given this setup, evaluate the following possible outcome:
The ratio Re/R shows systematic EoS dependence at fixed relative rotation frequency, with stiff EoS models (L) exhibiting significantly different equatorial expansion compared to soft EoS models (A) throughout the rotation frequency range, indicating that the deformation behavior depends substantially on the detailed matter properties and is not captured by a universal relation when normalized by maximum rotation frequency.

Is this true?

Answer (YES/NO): NO